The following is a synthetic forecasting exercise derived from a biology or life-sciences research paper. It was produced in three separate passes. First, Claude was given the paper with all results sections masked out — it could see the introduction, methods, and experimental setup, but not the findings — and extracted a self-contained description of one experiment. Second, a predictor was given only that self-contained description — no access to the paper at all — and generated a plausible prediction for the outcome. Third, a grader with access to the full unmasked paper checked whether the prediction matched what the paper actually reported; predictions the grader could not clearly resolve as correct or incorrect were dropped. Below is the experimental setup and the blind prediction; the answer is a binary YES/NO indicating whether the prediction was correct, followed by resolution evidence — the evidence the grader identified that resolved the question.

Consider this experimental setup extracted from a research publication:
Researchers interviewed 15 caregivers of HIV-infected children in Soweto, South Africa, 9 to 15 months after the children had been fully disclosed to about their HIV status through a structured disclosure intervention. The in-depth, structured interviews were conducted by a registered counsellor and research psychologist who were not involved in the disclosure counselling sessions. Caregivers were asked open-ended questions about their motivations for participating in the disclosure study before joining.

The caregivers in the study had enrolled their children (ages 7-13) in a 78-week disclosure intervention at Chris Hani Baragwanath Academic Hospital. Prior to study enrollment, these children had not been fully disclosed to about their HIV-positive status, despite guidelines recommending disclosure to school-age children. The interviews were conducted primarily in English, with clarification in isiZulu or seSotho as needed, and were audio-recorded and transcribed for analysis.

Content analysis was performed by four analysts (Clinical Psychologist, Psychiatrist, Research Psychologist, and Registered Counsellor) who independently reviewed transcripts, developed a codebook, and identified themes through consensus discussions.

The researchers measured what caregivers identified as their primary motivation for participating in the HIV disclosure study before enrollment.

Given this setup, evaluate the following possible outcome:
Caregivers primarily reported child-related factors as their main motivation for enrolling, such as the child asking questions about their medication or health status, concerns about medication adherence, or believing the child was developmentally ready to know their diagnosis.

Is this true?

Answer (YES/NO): YES